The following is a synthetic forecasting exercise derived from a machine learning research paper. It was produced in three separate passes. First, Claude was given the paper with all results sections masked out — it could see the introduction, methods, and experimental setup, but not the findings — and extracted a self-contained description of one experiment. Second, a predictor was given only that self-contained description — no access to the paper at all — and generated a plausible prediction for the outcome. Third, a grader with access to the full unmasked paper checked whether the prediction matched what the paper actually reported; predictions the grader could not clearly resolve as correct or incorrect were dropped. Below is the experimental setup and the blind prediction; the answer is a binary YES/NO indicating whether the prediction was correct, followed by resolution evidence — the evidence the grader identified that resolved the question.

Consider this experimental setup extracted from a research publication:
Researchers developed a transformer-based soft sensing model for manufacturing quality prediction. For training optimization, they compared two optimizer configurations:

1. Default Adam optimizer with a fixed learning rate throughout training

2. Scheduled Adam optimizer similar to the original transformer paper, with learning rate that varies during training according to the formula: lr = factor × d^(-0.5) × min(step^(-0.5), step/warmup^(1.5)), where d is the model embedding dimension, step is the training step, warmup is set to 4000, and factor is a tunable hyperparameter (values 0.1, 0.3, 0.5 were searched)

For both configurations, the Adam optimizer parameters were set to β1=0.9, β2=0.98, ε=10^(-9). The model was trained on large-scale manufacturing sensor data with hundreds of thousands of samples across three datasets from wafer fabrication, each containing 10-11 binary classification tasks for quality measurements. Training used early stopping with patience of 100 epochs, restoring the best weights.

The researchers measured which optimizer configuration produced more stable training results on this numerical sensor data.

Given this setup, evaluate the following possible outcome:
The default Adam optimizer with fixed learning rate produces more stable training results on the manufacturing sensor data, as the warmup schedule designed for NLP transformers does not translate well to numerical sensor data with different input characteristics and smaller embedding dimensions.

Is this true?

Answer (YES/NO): NO